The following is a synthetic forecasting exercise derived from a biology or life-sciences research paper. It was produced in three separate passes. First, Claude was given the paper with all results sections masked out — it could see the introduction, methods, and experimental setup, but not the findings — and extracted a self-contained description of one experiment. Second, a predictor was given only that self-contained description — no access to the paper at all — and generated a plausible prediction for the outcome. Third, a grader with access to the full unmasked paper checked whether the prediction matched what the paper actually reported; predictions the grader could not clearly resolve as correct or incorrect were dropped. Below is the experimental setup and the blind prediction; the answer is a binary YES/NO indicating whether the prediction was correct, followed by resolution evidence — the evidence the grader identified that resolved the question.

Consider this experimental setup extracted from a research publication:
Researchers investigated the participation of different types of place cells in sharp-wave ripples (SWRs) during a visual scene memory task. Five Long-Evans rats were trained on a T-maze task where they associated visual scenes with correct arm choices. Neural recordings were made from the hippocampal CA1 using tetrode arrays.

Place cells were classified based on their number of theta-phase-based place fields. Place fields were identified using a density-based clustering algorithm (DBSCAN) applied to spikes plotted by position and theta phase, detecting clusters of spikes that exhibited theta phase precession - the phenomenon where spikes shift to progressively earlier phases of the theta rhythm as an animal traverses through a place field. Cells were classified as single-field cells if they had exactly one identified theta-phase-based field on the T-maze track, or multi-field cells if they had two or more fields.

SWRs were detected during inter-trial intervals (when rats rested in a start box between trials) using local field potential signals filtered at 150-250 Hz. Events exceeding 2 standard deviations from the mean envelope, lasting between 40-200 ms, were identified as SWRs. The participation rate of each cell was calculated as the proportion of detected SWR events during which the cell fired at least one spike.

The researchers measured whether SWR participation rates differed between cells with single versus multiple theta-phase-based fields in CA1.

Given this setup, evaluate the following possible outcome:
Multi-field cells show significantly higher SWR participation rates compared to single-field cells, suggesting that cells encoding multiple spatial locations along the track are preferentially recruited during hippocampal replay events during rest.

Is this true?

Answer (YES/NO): NO